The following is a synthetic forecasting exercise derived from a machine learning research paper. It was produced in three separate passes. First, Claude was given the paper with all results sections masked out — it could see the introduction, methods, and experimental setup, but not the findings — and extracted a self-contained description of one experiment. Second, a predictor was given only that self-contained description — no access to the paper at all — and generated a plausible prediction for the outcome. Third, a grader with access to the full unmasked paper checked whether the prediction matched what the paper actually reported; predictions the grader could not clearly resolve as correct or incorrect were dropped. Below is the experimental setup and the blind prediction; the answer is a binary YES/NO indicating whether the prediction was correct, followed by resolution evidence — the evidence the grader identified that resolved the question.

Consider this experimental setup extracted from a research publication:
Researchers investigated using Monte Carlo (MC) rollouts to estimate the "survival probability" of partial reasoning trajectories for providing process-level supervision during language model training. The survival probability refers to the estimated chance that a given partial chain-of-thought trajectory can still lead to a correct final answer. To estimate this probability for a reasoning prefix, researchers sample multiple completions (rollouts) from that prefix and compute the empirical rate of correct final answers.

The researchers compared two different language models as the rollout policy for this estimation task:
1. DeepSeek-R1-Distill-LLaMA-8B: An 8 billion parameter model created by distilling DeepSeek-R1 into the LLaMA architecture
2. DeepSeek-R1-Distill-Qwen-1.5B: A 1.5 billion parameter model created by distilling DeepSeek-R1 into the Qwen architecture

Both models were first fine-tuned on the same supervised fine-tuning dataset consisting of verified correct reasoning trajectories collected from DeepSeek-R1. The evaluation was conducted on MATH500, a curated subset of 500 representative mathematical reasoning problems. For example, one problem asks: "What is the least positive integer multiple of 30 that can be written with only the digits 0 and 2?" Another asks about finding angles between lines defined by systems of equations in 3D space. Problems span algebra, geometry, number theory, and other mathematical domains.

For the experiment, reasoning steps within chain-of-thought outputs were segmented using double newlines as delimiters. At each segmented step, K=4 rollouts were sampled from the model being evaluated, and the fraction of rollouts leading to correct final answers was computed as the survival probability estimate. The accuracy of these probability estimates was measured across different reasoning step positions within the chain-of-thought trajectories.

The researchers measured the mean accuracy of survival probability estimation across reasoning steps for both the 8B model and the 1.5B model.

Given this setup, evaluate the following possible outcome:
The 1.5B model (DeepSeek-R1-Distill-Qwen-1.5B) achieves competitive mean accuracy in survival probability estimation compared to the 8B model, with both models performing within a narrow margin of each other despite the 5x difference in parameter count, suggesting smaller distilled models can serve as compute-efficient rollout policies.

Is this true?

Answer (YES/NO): YES